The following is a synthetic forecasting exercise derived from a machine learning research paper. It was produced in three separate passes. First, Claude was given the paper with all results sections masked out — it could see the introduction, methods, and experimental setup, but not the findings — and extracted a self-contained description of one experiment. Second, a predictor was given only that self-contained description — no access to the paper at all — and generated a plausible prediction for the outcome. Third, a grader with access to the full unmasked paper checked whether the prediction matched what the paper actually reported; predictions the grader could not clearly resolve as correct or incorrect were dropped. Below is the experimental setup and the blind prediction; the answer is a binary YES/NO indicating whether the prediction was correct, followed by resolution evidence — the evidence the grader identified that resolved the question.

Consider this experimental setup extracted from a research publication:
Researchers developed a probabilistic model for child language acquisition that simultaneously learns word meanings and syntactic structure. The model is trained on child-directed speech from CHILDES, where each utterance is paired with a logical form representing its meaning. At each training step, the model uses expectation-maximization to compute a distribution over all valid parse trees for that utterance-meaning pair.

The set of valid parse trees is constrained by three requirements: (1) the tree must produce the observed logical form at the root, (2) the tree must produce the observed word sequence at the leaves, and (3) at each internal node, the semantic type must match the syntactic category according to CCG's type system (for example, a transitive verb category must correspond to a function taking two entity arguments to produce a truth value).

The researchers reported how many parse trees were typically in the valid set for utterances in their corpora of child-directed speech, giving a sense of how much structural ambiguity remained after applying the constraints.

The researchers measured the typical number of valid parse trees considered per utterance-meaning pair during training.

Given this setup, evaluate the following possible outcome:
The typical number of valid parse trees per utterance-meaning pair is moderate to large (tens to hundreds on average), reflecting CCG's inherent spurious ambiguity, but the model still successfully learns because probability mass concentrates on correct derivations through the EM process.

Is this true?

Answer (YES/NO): YES